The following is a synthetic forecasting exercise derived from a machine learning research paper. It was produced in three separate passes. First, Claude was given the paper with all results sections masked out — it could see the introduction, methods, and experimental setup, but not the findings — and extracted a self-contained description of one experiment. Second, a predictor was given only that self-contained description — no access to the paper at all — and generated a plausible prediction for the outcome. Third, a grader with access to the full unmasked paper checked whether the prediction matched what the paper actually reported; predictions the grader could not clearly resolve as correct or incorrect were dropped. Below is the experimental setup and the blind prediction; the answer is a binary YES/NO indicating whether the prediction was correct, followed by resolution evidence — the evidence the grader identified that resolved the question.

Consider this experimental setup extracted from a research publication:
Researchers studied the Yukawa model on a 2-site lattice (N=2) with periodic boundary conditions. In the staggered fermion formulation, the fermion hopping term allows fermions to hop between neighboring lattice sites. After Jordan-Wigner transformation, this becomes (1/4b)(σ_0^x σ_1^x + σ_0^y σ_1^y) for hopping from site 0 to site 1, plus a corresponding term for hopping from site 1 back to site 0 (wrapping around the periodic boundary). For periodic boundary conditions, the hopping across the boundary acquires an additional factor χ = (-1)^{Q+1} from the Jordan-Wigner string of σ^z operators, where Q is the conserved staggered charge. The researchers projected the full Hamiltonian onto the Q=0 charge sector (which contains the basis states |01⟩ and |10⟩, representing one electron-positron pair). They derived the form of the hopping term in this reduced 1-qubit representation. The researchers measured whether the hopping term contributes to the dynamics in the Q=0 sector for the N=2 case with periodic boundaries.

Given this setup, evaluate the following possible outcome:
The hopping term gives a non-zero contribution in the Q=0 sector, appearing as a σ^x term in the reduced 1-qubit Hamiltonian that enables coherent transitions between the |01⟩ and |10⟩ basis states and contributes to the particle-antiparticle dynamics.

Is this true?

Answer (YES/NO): NO